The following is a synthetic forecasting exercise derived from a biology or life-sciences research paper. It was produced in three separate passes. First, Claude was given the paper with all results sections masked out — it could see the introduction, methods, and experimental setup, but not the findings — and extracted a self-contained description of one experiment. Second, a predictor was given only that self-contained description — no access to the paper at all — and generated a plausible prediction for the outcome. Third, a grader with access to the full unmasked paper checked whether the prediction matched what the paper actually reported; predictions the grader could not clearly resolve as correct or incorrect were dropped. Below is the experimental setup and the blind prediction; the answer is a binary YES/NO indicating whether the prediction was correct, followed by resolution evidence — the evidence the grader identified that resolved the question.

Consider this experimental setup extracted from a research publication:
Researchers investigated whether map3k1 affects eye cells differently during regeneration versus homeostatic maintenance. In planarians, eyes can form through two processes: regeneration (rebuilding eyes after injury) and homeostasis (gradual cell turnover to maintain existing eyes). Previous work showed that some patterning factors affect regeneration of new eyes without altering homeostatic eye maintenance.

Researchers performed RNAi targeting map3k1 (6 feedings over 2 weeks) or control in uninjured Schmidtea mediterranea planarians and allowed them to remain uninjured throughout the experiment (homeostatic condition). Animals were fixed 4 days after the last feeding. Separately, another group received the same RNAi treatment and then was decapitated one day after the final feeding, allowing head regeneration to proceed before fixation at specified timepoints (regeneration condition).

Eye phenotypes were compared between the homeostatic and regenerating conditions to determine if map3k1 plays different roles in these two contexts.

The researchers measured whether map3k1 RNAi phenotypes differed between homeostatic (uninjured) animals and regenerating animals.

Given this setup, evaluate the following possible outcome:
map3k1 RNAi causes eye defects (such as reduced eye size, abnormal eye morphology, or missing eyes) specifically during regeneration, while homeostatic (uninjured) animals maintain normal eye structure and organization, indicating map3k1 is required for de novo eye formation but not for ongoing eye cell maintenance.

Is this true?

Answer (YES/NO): NO